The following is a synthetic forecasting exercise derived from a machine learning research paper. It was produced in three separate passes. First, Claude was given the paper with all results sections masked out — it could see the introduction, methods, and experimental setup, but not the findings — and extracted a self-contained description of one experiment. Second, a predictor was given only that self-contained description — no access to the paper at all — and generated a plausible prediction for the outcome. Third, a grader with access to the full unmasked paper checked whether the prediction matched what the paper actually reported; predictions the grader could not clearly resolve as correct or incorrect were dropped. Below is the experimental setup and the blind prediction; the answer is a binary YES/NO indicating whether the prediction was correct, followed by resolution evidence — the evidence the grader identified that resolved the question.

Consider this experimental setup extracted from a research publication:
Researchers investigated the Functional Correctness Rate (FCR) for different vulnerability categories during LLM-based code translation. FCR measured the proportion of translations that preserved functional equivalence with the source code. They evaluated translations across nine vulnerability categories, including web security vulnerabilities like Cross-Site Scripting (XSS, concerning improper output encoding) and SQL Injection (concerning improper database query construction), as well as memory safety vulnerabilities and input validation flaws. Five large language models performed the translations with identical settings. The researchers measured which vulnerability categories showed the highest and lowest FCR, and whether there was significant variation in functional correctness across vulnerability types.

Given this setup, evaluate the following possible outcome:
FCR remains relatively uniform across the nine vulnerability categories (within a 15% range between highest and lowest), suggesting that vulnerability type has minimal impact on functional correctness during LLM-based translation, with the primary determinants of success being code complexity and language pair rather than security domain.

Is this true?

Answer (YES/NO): NO